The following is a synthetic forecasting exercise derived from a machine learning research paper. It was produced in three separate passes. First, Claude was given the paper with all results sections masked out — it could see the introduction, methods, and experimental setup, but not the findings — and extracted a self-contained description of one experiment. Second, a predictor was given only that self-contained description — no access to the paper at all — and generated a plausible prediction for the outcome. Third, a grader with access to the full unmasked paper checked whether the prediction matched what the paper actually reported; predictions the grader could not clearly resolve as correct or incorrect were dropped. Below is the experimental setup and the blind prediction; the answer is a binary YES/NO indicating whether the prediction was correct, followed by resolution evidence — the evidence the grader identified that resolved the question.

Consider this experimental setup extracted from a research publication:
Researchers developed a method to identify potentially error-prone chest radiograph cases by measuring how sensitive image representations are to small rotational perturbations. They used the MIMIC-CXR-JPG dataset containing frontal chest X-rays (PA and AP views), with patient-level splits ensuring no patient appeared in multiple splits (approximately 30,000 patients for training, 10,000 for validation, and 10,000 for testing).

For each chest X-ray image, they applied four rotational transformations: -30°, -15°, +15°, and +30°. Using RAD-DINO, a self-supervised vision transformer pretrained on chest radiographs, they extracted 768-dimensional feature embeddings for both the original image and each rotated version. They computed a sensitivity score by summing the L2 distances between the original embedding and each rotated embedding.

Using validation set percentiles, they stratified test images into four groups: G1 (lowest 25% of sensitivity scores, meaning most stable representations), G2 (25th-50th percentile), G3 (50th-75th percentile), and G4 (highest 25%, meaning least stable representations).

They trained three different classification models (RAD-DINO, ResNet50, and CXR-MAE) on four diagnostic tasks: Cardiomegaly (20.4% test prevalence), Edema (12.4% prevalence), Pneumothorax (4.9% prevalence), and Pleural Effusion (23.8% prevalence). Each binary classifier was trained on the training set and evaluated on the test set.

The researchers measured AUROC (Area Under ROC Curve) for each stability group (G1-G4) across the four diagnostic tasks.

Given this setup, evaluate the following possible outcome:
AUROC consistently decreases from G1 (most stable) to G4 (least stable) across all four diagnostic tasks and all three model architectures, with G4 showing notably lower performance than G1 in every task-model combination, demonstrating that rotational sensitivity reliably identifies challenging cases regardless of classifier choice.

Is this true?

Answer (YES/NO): NO